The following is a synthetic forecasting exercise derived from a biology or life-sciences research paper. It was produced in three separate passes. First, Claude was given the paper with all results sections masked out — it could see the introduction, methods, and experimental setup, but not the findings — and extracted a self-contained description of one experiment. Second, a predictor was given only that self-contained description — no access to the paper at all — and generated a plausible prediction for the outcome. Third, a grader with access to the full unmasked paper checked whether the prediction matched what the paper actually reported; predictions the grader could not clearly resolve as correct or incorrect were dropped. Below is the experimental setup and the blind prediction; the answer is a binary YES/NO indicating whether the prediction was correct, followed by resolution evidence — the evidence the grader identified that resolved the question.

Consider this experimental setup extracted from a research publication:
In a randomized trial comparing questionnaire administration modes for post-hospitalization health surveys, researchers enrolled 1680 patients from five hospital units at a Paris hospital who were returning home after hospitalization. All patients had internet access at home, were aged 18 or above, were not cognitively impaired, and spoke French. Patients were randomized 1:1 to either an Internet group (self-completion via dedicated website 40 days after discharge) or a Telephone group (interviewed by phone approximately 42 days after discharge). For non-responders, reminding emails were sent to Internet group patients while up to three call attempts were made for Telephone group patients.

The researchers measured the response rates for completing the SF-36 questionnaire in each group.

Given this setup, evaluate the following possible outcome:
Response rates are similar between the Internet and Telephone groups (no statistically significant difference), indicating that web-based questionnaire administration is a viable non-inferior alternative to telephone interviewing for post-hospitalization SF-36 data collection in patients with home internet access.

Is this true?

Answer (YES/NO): NO